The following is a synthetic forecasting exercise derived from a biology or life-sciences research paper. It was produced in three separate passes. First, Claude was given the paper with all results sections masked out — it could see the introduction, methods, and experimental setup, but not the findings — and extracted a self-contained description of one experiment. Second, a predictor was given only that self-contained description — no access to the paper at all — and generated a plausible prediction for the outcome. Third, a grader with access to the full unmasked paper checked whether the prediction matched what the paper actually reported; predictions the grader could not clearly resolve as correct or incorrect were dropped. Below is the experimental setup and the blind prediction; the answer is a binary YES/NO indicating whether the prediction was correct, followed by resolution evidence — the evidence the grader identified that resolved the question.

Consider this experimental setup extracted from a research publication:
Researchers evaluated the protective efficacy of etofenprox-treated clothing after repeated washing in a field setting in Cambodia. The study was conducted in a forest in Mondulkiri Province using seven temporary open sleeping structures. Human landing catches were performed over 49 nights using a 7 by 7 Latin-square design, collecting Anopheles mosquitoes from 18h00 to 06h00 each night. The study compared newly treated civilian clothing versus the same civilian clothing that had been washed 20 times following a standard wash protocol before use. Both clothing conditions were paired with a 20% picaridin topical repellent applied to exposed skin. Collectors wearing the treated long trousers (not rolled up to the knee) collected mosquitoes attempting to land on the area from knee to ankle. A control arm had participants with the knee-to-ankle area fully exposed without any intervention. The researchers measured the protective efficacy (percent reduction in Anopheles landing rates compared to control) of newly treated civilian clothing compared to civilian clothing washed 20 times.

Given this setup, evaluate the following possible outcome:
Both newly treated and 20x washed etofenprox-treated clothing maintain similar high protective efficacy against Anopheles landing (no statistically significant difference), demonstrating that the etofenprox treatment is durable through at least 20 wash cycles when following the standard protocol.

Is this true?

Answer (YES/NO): NO